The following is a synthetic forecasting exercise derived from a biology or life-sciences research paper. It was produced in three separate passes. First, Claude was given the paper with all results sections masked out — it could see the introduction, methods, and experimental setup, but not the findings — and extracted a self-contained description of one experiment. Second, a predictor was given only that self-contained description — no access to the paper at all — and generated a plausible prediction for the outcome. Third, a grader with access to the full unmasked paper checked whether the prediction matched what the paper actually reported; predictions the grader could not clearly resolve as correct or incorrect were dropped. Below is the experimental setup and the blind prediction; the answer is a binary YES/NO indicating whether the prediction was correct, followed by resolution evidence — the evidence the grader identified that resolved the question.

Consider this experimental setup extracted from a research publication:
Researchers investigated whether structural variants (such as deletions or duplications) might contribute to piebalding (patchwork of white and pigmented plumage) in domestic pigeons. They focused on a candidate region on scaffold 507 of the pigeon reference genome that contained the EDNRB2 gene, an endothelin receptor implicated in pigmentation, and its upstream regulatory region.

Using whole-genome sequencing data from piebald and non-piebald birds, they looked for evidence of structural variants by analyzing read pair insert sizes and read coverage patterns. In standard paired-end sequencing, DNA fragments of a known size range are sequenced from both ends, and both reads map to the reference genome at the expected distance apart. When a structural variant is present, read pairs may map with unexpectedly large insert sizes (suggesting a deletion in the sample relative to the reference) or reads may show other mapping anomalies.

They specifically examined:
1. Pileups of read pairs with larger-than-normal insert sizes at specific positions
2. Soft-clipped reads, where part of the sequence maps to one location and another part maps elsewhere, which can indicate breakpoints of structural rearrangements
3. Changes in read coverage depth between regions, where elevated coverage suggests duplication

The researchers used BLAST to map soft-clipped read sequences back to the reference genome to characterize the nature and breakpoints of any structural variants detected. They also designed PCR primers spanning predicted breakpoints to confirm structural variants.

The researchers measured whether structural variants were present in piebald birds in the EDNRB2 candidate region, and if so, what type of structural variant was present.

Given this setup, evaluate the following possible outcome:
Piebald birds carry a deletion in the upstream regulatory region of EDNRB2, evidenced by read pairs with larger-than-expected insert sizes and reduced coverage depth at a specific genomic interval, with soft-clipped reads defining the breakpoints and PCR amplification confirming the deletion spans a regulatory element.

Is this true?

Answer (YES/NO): NO